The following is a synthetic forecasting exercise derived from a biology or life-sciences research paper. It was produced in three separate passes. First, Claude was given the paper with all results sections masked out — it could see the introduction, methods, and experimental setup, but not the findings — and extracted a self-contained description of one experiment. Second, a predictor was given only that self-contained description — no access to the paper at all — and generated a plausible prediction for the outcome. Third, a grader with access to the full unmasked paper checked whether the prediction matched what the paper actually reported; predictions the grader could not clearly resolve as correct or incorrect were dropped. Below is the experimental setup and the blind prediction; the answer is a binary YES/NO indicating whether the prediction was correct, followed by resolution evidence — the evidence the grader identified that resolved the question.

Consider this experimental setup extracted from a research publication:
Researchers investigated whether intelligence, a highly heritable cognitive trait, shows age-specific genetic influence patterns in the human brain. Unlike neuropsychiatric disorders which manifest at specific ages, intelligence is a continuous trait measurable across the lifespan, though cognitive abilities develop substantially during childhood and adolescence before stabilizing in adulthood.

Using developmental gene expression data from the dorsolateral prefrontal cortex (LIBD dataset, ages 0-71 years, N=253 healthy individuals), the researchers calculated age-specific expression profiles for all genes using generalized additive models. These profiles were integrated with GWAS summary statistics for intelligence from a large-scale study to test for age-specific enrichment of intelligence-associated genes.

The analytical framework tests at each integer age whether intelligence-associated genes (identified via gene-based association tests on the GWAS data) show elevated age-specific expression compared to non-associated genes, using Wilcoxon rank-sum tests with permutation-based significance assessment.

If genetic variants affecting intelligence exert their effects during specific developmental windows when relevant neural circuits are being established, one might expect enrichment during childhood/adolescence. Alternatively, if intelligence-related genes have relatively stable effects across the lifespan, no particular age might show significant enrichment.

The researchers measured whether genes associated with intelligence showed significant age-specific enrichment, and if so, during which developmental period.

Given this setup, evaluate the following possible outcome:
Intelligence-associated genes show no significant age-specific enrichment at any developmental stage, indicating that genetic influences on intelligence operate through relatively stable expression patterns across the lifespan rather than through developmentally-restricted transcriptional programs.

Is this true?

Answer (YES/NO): NO